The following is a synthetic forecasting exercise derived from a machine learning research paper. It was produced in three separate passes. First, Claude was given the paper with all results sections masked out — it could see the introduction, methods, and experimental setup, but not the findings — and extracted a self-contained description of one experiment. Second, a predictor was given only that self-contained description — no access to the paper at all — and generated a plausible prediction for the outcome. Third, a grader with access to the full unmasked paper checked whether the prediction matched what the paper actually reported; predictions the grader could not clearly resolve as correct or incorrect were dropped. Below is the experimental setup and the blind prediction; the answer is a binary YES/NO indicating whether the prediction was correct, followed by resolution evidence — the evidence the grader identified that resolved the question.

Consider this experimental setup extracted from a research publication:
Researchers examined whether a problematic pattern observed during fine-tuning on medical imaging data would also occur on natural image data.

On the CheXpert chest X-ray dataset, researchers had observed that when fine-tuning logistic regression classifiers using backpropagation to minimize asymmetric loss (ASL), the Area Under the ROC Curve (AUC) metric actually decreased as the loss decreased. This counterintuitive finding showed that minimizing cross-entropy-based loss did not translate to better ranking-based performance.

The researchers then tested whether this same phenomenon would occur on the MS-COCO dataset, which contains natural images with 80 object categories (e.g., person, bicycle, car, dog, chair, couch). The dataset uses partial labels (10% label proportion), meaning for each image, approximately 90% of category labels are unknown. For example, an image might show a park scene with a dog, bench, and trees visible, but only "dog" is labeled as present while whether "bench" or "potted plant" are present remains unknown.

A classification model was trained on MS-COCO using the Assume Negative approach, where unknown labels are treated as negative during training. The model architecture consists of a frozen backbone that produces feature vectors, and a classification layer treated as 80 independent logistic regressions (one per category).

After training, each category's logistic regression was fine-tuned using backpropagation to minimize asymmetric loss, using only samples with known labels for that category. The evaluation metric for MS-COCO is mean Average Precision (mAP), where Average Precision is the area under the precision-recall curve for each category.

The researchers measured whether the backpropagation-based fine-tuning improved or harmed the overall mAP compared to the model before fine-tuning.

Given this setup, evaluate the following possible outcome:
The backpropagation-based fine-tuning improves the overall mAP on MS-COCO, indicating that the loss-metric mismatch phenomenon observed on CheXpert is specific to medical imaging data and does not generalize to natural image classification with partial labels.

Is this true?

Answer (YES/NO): YES